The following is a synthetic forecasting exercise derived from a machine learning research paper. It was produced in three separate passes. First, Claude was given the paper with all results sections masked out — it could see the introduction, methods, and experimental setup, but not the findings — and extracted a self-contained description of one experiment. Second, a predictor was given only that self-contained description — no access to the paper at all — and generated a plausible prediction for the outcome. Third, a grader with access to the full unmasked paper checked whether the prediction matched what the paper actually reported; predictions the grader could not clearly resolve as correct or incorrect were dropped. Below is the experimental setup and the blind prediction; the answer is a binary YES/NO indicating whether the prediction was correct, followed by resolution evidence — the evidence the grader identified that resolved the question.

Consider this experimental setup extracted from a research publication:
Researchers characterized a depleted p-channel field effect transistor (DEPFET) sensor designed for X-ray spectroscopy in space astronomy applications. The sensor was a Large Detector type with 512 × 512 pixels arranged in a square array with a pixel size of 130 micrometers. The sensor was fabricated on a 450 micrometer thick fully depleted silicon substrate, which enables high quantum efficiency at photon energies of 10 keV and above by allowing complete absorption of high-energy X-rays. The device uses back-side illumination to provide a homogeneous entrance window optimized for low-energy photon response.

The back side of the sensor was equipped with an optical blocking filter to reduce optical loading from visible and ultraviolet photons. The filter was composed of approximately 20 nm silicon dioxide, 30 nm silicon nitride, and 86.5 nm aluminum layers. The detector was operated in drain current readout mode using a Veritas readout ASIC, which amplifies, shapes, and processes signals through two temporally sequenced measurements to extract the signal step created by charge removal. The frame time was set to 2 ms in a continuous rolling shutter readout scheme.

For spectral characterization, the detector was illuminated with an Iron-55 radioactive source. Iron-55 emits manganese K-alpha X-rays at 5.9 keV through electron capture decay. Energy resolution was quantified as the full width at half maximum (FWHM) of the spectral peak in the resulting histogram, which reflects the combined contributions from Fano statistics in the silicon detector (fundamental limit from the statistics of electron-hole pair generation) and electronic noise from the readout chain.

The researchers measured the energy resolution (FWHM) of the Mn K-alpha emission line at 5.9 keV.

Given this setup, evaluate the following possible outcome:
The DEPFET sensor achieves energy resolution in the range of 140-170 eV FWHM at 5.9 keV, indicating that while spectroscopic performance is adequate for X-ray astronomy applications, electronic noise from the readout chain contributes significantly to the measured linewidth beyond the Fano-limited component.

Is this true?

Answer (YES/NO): NO